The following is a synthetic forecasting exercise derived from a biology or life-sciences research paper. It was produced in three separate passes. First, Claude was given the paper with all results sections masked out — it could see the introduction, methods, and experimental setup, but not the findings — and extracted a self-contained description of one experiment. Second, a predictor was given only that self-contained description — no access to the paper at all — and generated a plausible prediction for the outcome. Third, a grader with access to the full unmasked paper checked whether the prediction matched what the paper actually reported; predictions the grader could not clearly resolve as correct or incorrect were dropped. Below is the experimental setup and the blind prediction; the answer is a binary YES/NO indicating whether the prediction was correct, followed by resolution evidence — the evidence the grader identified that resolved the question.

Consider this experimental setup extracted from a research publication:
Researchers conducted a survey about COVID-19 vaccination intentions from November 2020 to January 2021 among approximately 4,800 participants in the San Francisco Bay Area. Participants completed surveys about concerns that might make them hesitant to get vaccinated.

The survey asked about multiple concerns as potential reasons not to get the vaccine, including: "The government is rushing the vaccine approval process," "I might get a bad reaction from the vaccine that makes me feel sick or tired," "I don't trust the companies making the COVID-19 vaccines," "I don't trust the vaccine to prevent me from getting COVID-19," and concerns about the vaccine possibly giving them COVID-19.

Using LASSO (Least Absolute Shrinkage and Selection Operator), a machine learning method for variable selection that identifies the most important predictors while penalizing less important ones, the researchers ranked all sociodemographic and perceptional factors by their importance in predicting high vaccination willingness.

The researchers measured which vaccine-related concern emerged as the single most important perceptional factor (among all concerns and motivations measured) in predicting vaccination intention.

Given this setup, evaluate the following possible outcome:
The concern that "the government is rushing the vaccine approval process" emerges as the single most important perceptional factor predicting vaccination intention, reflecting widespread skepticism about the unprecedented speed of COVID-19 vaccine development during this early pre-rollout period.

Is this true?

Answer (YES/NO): YES